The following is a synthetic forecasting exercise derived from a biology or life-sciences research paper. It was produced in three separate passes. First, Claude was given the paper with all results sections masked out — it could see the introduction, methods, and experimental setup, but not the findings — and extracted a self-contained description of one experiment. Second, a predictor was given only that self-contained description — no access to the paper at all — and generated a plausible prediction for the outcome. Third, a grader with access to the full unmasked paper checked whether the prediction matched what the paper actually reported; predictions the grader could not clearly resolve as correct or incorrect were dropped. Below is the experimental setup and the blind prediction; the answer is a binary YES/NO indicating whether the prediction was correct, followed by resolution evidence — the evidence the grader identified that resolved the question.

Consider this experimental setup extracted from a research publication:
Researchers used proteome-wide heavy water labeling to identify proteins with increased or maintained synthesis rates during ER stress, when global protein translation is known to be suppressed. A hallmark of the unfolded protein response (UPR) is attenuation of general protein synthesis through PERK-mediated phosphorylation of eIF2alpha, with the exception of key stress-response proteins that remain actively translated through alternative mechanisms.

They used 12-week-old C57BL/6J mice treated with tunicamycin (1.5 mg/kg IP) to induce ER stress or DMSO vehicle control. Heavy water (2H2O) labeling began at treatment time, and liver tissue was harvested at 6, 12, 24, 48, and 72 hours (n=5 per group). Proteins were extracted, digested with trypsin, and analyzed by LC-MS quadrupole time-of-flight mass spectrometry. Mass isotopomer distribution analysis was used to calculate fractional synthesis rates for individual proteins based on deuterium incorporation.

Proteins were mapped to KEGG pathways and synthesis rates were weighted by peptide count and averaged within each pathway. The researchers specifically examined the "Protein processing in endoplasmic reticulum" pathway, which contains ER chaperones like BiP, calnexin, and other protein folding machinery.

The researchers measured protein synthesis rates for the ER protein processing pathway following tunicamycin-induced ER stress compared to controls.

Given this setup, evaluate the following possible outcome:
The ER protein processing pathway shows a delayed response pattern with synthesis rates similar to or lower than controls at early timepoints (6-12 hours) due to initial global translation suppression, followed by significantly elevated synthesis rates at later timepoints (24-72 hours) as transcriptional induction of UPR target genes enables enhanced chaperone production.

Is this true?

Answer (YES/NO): NO